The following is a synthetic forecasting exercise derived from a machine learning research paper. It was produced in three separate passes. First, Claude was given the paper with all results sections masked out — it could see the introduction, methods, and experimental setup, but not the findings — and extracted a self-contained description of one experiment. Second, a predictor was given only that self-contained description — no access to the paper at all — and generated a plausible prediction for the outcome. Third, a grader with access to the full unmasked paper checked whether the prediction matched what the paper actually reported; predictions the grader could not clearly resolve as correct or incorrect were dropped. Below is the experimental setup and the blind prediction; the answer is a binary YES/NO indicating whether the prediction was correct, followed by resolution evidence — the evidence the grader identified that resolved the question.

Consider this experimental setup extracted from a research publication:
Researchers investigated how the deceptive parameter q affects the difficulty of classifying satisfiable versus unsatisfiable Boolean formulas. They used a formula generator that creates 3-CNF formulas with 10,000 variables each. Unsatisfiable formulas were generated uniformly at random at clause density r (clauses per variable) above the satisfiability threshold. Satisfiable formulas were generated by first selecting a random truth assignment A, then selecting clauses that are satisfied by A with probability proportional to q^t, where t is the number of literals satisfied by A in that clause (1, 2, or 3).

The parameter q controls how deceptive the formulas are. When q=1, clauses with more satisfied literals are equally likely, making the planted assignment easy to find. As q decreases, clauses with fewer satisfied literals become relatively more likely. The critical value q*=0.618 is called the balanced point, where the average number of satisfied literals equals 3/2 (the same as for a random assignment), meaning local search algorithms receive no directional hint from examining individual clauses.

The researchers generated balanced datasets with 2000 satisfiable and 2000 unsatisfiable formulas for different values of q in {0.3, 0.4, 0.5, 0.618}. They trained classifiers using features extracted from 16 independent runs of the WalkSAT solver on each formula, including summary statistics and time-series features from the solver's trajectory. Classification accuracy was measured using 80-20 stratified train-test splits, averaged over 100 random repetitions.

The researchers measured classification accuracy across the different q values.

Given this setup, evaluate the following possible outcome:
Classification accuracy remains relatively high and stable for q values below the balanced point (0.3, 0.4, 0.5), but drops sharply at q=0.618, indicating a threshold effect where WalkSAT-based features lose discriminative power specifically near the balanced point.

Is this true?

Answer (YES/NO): YES